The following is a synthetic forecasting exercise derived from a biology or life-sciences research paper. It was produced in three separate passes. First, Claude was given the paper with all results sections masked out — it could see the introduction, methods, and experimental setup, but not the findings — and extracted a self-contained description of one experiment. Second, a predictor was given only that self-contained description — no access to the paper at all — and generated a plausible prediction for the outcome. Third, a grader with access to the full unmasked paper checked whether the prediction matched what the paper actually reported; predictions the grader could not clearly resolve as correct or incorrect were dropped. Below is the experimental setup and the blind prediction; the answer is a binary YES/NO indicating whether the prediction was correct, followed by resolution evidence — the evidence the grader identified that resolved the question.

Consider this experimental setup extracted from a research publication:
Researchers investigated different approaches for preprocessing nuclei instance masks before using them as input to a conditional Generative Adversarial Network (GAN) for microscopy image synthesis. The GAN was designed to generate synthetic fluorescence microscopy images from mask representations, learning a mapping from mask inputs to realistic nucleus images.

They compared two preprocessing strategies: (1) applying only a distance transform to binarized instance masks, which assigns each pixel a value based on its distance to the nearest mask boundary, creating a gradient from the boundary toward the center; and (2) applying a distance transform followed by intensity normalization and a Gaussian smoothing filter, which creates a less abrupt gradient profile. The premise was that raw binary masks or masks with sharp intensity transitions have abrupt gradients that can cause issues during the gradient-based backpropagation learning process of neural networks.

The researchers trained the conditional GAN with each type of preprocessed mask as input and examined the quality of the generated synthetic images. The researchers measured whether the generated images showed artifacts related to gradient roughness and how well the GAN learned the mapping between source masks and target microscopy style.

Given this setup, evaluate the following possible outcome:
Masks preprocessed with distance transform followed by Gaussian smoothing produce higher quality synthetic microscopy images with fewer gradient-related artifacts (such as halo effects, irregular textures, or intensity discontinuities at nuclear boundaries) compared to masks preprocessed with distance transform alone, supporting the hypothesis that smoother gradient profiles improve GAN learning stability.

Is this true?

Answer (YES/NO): YES